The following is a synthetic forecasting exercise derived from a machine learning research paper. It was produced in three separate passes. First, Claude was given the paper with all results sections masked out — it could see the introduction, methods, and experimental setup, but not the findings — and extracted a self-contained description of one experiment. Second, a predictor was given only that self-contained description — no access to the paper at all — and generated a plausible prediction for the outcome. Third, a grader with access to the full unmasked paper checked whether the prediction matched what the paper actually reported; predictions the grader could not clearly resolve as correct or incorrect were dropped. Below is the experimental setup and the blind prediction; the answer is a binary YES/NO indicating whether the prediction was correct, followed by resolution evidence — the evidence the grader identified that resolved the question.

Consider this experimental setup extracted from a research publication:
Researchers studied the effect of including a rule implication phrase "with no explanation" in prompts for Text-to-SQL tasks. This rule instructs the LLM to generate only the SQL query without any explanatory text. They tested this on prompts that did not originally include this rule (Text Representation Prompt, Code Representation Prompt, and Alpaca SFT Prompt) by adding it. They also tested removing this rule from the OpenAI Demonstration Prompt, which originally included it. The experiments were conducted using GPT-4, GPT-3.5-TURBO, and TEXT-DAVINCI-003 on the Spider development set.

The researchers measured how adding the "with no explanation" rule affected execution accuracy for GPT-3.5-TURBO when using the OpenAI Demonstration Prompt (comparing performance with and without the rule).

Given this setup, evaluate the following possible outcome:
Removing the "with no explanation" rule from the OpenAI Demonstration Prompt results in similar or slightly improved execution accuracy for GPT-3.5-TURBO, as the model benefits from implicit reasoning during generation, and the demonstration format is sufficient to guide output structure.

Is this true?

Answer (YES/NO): NO